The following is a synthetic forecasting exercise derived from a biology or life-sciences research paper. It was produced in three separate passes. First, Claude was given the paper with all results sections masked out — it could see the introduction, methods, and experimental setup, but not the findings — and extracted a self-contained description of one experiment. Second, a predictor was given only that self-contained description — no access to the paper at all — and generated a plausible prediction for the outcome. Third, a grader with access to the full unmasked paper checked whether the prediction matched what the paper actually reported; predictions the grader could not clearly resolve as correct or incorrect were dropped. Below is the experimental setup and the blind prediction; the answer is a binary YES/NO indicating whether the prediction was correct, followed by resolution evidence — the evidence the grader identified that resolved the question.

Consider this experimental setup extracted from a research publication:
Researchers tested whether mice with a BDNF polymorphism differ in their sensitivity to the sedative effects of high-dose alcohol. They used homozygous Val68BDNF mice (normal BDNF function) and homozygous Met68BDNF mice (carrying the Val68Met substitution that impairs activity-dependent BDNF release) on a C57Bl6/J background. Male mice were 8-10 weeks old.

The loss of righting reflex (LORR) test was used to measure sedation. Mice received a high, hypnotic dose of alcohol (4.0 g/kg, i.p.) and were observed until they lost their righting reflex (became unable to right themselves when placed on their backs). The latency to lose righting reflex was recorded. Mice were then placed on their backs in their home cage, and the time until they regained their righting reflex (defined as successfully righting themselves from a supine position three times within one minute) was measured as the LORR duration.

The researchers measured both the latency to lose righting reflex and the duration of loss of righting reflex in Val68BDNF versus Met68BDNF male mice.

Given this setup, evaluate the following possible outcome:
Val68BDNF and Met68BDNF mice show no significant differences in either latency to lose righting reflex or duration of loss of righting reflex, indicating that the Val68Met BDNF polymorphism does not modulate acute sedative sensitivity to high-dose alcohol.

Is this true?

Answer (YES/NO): NO